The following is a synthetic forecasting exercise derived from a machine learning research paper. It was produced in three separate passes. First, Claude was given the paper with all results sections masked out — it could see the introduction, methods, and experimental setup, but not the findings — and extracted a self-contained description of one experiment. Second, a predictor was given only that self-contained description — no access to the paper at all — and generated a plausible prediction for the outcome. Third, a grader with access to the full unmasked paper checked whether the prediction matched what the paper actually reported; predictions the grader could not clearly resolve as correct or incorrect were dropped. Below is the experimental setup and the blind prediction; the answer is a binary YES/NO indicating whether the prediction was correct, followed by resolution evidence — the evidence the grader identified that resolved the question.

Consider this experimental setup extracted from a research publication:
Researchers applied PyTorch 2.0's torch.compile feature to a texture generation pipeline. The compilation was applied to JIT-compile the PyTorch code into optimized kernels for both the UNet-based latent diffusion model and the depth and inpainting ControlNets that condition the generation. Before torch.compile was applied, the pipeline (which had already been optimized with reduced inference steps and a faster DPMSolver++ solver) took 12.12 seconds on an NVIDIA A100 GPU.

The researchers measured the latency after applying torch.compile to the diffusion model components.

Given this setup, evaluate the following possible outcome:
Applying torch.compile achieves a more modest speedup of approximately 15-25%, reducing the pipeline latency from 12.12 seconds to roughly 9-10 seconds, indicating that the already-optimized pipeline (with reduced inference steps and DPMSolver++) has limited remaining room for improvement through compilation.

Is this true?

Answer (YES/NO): NO